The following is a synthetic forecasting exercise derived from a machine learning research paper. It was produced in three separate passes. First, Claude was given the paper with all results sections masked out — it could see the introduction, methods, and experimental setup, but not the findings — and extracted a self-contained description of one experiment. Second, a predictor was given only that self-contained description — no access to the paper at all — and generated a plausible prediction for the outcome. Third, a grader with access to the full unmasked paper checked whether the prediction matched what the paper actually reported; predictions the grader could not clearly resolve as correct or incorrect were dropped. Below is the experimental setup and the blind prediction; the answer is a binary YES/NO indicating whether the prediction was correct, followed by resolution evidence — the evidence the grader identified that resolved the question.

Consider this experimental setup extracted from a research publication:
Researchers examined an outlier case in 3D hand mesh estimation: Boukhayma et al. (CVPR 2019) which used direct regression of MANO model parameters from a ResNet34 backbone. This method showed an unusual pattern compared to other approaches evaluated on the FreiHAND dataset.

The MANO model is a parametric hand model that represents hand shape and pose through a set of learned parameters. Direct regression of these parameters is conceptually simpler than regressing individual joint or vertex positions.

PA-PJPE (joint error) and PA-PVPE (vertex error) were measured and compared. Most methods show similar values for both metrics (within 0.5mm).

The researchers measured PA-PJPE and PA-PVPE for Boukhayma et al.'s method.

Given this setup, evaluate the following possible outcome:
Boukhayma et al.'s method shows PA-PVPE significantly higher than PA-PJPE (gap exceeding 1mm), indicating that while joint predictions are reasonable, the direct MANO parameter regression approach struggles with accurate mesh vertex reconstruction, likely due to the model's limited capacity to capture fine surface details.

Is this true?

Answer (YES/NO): YES